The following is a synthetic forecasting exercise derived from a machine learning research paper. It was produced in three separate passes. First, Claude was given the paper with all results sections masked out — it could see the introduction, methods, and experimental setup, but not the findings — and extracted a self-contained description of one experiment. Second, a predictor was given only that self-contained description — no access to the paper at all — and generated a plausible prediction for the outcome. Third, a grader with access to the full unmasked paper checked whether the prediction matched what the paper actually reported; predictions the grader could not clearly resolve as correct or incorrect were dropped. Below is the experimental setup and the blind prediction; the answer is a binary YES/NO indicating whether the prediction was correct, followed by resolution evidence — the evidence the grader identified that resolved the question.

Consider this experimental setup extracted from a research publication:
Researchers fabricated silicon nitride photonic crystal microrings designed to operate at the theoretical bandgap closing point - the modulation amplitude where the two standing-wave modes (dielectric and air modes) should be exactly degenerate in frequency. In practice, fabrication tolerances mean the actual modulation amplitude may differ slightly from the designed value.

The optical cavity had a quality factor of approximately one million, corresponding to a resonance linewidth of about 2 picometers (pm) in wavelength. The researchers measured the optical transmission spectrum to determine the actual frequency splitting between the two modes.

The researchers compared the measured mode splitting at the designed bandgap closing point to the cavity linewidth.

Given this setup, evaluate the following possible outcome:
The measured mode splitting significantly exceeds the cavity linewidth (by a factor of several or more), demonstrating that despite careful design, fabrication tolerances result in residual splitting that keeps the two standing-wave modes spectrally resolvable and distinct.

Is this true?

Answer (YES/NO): NO